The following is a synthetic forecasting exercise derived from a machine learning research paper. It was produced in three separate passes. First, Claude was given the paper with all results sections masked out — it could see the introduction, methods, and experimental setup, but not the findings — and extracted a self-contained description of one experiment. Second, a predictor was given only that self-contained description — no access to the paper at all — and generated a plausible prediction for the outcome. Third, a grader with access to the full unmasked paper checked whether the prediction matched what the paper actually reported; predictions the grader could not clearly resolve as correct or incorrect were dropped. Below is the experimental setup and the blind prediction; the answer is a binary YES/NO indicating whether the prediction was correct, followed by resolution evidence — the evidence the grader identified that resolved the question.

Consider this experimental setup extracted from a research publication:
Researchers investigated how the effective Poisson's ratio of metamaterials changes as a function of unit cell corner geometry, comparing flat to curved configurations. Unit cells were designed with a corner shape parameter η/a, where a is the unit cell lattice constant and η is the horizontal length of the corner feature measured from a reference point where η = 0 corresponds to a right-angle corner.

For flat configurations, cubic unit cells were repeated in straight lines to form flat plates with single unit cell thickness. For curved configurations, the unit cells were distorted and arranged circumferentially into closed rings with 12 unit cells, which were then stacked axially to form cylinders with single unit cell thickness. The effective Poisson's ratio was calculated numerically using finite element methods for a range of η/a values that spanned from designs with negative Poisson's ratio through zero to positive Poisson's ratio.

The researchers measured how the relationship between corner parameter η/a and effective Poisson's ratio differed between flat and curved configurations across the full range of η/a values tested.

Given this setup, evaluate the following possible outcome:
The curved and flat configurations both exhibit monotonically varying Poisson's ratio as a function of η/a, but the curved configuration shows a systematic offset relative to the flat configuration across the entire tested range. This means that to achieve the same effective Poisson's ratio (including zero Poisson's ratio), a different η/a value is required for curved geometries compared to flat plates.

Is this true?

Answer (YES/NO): NO